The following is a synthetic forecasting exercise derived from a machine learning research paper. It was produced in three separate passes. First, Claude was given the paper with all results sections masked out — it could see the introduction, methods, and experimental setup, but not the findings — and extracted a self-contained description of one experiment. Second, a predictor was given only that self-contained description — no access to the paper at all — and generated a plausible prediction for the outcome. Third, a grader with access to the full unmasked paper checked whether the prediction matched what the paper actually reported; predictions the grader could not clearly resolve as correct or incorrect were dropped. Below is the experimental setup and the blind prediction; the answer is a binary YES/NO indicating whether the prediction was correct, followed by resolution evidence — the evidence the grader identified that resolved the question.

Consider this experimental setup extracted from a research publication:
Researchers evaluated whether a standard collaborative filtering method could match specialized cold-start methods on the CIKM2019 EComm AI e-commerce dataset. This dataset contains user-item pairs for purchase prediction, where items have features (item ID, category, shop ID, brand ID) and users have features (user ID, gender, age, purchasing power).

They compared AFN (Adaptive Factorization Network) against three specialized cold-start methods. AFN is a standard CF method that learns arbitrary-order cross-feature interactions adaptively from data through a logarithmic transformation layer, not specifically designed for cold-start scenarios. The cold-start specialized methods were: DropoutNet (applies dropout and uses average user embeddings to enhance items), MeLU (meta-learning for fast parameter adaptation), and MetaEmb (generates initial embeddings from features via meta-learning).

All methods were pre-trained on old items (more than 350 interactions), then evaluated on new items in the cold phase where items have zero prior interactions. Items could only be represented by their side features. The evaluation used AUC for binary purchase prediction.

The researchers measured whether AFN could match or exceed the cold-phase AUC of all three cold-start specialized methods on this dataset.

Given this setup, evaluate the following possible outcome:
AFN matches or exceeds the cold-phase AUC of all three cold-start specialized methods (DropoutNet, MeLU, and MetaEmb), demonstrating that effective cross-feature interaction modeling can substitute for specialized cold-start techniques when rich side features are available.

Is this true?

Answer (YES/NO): YES